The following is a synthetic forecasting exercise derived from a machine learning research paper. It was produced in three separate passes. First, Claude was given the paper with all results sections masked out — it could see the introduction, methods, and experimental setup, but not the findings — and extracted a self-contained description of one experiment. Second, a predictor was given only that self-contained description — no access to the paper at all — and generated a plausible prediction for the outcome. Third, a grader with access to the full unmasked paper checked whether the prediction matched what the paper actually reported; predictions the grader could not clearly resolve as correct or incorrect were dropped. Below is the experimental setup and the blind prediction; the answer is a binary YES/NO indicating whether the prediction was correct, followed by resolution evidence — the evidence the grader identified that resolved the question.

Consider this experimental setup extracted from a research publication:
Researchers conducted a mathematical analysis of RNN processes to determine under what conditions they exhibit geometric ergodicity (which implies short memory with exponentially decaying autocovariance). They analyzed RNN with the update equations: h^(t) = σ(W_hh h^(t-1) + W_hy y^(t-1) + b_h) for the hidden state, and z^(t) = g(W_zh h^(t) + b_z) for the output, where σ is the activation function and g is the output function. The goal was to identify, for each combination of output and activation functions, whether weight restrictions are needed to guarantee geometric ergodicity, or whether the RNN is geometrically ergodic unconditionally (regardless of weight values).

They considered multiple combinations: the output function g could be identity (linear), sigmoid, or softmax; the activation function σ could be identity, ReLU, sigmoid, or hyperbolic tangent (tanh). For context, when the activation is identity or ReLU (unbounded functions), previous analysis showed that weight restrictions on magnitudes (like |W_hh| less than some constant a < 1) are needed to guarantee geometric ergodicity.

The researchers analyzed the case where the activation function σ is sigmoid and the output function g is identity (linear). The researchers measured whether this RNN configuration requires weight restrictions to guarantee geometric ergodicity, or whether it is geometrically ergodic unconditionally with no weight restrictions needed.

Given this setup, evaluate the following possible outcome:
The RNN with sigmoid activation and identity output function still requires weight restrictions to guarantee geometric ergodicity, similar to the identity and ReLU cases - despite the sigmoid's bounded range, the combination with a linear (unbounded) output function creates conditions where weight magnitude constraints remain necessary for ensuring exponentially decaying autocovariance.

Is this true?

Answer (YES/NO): NO